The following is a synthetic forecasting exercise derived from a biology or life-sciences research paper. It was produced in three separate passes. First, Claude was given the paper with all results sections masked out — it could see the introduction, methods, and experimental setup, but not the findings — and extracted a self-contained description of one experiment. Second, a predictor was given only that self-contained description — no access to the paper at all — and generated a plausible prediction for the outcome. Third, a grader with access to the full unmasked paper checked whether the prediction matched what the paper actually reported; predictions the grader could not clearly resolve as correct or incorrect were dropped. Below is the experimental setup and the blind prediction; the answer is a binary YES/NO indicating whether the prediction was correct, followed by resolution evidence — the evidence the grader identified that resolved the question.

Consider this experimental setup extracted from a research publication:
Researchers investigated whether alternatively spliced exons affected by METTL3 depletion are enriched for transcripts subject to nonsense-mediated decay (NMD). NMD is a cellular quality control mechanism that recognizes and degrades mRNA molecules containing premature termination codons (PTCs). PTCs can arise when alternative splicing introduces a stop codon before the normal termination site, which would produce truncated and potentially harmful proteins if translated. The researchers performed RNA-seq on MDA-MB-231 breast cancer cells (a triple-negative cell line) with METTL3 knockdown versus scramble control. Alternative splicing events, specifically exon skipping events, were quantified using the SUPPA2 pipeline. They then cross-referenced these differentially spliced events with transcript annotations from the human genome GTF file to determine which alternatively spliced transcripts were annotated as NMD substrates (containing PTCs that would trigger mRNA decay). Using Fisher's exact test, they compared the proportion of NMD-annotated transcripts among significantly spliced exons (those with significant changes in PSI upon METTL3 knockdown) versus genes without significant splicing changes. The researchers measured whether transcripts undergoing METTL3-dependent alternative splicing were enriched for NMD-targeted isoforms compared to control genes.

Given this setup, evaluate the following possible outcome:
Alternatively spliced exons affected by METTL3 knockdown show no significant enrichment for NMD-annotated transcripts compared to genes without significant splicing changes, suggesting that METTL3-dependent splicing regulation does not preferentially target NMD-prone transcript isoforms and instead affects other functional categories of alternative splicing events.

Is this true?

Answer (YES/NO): YES